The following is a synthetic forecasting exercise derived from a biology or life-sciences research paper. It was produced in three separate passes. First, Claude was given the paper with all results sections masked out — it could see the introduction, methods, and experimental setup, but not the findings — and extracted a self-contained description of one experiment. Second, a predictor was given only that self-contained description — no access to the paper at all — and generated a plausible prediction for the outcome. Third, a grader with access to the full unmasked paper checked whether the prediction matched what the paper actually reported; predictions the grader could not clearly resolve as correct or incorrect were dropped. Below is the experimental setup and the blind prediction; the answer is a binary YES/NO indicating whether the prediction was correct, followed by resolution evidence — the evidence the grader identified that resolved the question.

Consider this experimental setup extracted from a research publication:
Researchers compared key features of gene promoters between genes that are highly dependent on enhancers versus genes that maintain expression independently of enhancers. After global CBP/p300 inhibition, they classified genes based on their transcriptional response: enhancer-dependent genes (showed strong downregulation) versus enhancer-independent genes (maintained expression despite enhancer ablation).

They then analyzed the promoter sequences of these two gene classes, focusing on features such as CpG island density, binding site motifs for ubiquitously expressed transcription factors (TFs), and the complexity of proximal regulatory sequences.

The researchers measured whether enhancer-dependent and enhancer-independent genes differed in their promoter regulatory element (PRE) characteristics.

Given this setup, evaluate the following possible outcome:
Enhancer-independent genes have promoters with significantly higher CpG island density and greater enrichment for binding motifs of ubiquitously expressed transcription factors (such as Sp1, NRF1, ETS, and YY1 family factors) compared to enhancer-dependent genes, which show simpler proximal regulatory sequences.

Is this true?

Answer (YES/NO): YES